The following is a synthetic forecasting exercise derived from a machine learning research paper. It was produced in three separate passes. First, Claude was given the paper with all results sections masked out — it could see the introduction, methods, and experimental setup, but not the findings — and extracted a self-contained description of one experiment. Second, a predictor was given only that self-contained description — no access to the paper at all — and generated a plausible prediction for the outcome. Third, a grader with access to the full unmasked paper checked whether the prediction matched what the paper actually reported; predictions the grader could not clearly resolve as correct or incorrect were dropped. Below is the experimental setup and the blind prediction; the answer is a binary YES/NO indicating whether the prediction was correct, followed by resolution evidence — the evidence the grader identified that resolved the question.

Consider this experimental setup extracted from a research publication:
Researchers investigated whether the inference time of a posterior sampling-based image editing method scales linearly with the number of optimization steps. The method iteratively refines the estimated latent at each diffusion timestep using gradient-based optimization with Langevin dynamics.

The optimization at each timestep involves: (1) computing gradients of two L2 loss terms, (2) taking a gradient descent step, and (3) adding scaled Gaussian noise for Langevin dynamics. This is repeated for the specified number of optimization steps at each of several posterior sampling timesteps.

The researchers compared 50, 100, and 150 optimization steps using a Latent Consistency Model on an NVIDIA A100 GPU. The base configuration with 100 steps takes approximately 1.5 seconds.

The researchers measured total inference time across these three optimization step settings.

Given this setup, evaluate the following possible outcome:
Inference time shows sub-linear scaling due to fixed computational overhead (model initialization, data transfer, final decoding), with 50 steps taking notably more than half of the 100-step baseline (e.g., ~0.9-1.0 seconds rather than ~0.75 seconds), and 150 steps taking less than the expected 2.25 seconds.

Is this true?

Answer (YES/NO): NO